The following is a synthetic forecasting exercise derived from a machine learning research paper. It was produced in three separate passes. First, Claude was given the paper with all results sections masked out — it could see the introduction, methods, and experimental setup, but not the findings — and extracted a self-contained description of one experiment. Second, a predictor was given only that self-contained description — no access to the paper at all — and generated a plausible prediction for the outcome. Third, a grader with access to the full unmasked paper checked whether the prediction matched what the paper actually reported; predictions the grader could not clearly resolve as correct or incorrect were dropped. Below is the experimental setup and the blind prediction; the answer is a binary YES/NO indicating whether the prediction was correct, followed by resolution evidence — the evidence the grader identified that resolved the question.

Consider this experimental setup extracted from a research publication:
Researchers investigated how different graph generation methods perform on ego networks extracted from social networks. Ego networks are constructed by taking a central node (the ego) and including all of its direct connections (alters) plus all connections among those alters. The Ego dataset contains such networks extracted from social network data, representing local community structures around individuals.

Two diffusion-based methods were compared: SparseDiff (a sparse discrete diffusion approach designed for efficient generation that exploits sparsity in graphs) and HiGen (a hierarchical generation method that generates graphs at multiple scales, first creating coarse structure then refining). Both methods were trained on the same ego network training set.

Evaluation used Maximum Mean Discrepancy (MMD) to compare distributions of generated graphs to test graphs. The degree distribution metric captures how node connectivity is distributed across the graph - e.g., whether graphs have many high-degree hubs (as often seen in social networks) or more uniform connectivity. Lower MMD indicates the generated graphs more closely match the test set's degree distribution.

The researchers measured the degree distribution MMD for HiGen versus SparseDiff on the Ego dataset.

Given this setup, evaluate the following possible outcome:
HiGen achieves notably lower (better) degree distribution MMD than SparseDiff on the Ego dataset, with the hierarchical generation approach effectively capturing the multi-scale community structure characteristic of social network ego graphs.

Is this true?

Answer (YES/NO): NO